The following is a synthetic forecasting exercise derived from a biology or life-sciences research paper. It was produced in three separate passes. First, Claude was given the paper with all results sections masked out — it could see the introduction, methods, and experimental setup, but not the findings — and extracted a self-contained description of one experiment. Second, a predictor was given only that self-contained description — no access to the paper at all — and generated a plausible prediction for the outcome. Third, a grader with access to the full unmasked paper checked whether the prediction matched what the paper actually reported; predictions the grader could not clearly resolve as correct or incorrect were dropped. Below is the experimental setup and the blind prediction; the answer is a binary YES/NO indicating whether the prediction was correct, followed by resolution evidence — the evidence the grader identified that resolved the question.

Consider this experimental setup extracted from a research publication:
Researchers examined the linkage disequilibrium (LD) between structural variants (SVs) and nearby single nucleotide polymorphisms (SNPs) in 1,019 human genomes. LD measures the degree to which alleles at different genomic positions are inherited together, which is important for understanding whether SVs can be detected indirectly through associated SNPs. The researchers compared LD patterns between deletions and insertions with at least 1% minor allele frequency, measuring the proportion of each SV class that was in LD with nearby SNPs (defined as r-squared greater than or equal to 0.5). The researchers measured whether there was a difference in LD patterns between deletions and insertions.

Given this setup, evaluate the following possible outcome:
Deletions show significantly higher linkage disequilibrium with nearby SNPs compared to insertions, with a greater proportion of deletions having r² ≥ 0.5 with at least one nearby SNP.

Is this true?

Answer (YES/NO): NO